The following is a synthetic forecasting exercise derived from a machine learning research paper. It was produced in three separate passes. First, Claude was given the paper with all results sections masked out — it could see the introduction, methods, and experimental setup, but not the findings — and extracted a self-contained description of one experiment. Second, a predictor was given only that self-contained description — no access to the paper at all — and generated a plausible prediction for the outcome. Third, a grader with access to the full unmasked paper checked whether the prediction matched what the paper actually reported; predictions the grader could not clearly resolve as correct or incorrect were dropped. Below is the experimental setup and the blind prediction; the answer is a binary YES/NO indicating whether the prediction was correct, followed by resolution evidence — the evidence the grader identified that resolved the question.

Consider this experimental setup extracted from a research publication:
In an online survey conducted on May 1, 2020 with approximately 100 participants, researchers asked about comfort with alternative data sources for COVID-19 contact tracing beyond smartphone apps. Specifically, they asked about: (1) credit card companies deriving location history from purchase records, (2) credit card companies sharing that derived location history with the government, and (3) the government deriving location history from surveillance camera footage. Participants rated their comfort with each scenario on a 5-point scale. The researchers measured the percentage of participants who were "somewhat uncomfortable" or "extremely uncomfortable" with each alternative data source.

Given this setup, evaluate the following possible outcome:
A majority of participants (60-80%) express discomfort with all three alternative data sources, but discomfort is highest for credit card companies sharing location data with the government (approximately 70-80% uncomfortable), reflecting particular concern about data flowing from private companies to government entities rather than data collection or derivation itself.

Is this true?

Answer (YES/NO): NO